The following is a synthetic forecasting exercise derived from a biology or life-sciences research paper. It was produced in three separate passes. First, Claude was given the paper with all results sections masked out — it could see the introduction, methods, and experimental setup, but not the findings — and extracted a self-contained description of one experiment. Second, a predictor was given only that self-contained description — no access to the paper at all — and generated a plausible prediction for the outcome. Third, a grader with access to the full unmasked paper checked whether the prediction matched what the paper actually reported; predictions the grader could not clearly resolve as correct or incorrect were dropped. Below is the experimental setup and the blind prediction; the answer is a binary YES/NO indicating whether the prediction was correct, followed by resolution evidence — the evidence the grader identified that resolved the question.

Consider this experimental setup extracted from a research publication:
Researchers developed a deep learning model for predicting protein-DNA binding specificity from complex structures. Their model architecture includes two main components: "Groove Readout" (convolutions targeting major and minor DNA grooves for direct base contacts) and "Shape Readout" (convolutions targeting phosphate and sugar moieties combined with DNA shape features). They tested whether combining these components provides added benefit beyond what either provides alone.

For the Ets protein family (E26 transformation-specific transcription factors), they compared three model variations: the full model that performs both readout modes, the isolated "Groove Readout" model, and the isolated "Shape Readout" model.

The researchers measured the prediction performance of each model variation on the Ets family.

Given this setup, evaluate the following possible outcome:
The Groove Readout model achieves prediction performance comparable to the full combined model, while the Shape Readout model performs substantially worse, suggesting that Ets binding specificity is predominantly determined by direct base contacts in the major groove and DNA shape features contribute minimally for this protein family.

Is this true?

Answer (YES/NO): NO